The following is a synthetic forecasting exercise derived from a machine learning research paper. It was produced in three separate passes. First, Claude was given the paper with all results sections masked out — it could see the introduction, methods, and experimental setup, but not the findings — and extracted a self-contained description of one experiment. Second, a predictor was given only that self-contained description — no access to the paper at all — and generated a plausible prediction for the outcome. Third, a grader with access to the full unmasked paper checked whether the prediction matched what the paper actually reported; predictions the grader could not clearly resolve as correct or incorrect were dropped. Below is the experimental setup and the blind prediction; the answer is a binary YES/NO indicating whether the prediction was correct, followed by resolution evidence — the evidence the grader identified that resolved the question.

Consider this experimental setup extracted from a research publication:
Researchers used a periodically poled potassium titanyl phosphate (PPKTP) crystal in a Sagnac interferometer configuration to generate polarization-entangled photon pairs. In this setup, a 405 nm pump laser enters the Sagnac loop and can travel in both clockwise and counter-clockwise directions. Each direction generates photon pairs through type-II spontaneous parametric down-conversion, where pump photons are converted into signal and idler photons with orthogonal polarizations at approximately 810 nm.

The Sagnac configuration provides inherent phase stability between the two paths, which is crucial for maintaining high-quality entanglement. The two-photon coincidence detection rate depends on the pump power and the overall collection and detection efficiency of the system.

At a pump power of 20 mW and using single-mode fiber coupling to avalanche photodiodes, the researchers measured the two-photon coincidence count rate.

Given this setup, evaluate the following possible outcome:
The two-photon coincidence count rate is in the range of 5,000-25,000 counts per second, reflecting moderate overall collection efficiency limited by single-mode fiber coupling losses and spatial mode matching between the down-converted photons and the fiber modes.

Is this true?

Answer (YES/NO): NO